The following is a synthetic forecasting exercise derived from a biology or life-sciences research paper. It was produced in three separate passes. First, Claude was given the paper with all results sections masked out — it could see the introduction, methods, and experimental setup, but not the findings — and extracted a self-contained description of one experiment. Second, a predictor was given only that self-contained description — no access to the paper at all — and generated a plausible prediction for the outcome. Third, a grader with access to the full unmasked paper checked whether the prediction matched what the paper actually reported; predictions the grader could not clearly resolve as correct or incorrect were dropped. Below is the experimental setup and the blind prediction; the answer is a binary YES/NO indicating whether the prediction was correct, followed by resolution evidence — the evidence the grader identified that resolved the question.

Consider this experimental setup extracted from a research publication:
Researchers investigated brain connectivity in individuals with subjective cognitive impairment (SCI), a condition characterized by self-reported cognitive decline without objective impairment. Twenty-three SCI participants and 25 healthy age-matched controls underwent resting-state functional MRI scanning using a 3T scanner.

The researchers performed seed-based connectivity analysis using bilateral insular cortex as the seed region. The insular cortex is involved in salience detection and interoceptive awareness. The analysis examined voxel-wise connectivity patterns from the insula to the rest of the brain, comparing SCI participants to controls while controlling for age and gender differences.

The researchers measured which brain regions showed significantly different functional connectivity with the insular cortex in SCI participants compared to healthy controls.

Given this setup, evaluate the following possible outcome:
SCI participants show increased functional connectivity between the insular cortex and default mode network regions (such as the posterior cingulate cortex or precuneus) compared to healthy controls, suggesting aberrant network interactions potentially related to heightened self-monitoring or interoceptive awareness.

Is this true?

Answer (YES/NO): NO